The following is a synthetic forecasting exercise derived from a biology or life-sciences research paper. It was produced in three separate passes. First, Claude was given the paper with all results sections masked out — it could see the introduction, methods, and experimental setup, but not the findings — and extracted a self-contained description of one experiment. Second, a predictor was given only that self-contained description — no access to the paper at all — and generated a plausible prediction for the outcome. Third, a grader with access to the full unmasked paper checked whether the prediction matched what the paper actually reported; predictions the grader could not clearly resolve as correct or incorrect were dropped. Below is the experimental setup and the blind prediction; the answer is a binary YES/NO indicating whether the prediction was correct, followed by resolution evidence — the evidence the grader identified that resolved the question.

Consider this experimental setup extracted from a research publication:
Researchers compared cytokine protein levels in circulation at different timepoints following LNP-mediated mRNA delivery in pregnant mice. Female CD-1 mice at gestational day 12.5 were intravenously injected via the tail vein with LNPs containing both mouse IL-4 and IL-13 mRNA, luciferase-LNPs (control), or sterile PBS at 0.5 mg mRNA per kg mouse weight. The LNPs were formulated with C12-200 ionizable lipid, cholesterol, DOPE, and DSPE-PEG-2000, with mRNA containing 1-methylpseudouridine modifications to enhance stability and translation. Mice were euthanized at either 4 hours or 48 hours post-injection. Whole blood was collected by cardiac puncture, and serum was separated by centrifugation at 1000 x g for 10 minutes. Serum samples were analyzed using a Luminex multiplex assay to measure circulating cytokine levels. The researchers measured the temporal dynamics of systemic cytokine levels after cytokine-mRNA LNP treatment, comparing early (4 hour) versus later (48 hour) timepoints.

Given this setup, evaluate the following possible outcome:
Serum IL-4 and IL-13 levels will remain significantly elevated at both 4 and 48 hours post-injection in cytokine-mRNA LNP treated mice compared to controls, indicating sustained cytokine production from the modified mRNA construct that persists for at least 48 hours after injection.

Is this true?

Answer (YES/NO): YES